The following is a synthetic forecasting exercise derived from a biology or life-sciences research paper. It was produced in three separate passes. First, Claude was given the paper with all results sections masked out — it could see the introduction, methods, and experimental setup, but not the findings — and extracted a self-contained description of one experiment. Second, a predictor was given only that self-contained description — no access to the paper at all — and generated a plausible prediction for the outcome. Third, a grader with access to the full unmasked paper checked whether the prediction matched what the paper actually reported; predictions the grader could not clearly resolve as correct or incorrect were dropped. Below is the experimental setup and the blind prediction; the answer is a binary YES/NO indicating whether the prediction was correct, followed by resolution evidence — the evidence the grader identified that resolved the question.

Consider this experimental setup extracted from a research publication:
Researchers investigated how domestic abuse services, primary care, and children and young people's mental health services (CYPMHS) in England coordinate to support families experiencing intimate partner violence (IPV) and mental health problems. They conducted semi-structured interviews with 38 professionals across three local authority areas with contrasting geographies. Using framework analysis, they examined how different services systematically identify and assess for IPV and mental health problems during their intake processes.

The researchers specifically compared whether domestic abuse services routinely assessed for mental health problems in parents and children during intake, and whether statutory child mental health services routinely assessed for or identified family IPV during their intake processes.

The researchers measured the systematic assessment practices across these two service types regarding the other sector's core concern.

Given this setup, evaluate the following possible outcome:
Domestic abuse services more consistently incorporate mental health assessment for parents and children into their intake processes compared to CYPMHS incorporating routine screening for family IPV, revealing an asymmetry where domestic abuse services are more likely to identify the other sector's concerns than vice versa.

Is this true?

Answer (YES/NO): YES